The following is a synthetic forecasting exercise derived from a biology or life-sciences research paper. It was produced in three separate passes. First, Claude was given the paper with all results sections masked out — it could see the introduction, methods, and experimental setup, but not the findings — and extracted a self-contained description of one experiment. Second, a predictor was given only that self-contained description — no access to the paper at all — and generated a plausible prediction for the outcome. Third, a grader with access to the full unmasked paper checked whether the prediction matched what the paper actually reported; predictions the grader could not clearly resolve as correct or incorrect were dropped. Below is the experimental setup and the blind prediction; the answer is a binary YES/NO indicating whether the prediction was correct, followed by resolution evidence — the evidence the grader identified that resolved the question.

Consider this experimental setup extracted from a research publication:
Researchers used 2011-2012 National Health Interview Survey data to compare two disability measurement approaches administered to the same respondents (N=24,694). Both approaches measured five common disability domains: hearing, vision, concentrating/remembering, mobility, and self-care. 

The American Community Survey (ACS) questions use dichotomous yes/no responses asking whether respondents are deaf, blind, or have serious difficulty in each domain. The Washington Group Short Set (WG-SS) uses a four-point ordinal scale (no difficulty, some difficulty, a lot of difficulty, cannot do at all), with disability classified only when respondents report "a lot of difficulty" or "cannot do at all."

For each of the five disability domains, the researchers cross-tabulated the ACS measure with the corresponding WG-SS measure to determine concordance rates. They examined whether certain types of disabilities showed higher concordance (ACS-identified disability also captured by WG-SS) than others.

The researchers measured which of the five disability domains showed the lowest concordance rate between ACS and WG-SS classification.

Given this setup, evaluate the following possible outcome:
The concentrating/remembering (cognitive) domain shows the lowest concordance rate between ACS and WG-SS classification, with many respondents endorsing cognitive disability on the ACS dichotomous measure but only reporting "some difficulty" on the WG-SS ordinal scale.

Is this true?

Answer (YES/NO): NO